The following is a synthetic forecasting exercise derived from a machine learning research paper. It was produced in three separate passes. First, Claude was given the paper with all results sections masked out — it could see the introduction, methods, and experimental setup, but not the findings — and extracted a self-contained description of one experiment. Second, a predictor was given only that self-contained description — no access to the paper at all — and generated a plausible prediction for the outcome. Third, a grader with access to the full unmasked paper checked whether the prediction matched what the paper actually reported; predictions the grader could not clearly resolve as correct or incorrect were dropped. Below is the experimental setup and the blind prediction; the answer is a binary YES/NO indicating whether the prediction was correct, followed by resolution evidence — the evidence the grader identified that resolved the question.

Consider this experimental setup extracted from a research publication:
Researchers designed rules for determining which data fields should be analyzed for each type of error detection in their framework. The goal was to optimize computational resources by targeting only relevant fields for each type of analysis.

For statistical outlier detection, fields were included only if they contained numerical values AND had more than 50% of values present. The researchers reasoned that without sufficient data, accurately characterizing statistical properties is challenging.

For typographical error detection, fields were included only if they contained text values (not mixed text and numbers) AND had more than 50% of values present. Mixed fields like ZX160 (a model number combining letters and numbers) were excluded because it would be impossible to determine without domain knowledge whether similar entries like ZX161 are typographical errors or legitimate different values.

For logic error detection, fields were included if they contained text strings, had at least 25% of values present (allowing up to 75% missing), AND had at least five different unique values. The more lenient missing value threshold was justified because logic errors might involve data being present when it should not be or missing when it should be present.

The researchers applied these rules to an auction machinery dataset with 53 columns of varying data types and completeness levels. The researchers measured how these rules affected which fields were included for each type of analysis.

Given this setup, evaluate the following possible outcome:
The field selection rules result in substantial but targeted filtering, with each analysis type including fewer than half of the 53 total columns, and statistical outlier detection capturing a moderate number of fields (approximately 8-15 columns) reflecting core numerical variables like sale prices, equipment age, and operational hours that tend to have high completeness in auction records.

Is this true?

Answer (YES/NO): NO